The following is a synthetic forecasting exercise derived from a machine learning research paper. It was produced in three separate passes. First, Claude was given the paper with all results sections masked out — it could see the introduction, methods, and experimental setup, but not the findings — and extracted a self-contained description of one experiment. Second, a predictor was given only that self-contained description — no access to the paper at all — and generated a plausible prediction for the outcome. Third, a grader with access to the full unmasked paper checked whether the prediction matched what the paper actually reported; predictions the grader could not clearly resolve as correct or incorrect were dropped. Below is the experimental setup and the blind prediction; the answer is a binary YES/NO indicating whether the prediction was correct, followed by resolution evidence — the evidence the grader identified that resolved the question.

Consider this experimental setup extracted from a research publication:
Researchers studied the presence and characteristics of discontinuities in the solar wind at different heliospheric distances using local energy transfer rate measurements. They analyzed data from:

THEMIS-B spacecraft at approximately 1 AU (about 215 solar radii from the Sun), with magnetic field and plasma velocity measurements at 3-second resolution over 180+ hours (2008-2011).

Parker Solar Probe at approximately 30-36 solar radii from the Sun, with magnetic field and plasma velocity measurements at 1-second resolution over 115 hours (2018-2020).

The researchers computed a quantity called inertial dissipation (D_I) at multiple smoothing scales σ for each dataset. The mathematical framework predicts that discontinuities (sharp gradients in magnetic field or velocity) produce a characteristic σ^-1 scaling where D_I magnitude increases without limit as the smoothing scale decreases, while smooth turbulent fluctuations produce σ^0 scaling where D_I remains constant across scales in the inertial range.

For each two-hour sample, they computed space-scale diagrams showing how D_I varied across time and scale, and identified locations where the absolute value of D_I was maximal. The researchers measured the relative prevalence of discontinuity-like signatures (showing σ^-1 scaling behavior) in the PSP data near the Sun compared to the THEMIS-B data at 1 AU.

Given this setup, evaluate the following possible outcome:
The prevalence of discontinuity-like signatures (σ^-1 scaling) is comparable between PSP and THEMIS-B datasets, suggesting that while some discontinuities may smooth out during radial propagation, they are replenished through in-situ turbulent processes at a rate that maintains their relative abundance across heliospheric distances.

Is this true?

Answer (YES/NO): NO